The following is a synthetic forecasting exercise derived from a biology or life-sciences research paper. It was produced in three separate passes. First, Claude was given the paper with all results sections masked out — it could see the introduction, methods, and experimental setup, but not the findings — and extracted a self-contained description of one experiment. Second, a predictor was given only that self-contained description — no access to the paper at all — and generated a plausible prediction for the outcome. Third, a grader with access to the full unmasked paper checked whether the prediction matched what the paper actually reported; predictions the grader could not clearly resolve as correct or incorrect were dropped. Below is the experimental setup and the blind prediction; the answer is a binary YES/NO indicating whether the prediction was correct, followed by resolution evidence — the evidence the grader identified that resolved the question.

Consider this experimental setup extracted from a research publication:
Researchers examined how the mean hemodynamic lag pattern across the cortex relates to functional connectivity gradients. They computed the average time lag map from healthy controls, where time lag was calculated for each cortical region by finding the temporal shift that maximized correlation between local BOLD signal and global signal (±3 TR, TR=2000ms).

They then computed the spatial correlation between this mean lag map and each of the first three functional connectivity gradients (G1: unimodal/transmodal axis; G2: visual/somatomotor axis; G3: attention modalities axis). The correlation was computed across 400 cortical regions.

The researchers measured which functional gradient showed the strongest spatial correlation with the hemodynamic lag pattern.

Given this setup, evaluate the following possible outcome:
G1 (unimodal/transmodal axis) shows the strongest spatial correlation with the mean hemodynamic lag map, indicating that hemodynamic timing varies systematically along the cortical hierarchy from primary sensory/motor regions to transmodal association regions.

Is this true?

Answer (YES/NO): NO